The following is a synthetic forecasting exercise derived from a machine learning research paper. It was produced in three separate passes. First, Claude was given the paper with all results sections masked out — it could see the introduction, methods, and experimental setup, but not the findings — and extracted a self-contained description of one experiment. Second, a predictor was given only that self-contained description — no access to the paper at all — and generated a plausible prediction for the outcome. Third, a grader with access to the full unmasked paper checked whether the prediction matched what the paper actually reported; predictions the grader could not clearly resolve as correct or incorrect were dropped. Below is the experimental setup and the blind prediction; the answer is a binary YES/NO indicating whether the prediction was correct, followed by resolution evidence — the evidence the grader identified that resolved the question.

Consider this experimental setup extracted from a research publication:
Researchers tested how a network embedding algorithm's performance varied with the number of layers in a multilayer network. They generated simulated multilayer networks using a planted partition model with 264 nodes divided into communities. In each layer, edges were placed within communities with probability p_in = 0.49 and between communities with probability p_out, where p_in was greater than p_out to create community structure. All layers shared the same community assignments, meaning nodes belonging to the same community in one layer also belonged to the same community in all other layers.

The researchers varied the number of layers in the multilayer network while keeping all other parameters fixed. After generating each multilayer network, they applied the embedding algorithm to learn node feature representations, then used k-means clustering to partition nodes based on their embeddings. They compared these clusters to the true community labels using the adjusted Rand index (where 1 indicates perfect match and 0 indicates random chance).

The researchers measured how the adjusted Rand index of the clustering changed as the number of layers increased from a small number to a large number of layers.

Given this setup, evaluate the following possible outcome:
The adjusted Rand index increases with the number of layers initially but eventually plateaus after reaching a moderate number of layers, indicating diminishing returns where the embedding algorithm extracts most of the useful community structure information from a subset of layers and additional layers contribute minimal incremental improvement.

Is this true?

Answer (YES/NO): NO